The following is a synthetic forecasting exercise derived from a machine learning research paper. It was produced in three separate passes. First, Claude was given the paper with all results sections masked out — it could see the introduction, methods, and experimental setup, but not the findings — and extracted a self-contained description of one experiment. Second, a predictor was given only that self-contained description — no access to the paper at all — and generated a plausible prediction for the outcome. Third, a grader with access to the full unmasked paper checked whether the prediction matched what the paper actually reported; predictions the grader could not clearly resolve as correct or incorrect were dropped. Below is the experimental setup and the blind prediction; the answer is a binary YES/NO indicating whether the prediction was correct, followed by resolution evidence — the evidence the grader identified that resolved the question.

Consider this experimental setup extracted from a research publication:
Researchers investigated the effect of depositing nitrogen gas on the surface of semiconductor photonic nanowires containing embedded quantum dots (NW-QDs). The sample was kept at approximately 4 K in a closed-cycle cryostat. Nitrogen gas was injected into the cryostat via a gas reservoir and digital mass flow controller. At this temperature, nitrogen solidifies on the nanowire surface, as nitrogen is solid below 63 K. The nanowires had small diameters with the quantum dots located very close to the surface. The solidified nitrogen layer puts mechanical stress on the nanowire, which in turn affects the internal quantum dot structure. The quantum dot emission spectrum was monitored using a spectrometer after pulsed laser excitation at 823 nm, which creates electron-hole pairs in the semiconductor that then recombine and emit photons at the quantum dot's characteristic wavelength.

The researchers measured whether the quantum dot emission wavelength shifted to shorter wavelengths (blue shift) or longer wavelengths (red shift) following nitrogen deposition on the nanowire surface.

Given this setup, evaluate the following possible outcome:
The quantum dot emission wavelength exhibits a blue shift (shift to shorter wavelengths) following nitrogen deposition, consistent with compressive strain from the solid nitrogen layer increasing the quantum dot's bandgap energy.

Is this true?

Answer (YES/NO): YES